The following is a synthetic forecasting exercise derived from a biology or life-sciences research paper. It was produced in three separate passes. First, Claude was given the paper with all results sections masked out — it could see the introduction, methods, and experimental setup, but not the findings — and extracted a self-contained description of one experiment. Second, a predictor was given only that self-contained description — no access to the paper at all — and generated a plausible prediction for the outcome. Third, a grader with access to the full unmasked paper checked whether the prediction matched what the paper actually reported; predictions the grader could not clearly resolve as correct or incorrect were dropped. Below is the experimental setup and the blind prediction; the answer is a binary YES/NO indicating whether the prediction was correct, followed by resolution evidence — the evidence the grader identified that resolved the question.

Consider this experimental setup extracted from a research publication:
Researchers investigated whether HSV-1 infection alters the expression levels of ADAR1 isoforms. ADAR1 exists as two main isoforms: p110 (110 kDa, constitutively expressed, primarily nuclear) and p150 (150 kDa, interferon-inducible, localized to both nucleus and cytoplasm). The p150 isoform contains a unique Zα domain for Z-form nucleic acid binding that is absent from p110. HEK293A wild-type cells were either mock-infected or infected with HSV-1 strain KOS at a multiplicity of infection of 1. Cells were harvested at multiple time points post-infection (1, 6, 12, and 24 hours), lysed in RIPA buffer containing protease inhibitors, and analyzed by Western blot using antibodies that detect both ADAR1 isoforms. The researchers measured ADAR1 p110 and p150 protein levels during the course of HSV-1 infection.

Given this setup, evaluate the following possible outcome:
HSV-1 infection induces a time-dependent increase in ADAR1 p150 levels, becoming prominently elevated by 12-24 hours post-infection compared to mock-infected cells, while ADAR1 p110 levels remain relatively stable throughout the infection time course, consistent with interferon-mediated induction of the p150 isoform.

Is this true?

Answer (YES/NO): NO